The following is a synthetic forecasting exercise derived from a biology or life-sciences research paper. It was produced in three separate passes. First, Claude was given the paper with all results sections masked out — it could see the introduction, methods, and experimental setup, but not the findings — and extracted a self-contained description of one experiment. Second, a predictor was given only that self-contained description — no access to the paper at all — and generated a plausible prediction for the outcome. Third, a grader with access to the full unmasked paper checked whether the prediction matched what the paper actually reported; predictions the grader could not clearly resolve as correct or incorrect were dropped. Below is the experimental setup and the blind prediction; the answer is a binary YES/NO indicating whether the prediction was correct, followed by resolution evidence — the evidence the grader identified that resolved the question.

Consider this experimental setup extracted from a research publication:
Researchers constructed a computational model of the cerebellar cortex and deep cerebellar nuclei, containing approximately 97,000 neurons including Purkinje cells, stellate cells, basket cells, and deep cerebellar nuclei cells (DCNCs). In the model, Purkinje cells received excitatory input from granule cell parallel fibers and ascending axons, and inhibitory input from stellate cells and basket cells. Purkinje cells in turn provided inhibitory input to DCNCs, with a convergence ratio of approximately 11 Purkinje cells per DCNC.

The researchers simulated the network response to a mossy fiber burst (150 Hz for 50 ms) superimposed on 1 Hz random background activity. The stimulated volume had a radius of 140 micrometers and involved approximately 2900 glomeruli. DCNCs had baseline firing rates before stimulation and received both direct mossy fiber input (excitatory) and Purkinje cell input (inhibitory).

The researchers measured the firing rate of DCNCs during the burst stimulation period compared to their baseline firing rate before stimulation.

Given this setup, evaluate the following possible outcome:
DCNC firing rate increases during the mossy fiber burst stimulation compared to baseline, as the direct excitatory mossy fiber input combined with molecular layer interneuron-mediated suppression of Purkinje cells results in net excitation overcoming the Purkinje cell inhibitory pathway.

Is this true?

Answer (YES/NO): NO